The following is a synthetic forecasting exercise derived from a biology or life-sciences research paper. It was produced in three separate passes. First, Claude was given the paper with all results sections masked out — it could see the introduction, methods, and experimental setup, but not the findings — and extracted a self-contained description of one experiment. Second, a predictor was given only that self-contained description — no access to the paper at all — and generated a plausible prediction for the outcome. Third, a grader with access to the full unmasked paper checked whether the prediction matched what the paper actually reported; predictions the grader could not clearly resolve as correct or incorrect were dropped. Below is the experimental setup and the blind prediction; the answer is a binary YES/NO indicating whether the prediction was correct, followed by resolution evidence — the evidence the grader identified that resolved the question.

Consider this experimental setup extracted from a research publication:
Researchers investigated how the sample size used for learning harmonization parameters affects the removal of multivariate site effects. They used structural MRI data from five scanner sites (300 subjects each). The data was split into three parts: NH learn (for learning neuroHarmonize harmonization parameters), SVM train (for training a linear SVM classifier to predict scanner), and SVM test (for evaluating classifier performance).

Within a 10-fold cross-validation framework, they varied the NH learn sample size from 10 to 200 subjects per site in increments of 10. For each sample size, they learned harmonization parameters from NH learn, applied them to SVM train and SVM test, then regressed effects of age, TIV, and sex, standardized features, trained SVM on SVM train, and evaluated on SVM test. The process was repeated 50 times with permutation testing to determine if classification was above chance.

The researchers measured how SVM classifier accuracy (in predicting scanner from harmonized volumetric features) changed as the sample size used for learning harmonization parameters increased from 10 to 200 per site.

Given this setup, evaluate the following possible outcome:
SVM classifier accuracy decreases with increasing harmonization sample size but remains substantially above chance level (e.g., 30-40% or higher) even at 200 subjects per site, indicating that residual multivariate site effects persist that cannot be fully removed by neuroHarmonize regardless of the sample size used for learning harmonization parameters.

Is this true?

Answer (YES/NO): NO